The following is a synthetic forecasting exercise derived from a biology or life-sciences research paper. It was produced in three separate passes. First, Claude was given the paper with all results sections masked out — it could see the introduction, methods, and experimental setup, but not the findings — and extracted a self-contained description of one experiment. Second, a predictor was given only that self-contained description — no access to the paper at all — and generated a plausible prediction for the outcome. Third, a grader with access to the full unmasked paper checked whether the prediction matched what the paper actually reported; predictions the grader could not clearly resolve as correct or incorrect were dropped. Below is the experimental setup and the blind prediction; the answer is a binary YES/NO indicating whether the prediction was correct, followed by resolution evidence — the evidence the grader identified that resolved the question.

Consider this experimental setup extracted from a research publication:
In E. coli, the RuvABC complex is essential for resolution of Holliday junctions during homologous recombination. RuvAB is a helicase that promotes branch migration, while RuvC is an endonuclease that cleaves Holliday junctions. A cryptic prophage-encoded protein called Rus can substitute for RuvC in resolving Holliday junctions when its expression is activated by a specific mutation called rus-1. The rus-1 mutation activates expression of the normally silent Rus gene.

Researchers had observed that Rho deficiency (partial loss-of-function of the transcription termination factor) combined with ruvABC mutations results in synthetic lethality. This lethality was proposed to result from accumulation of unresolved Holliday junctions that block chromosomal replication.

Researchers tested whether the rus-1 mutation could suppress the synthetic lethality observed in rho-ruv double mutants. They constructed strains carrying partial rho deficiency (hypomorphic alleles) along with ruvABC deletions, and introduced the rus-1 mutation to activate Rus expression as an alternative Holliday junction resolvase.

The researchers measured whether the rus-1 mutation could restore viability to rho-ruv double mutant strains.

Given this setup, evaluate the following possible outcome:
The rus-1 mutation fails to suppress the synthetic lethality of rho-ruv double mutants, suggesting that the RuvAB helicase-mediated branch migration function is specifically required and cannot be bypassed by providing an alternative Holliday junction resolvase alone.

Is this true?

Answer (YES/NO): NO